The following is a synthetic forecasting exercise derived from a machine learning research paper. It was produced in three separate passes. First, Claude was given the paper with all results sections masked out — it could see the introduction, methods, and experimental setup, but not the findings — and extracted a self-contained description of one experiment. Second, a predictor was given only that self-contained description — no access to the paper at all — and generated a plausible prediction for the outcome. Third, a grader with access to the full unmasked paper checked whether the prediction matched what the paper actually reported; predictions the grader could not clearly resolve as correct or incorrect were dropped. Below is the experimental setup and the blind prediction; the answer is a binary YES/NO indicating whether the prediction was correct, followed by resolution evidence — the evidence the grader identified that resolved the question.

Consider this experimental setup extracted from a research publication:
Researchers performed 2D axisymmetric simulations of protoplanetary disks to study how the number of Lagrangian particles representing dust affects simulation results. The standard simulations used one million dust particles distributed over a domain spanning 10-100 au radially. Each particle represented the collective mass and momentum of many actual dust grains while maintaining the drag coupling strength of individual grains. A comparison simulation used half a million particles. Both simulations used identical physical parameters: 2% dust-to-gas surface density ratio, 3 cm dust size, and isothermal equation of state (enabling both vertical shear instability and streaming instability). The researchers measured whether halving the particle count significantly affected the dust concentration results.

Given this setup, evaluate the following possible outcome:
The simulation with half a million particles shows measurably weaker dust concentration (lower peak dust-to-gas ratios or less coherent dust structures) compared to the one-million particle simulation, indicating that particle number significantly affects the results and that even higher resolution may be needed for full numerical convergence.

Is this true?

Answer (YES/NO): NO